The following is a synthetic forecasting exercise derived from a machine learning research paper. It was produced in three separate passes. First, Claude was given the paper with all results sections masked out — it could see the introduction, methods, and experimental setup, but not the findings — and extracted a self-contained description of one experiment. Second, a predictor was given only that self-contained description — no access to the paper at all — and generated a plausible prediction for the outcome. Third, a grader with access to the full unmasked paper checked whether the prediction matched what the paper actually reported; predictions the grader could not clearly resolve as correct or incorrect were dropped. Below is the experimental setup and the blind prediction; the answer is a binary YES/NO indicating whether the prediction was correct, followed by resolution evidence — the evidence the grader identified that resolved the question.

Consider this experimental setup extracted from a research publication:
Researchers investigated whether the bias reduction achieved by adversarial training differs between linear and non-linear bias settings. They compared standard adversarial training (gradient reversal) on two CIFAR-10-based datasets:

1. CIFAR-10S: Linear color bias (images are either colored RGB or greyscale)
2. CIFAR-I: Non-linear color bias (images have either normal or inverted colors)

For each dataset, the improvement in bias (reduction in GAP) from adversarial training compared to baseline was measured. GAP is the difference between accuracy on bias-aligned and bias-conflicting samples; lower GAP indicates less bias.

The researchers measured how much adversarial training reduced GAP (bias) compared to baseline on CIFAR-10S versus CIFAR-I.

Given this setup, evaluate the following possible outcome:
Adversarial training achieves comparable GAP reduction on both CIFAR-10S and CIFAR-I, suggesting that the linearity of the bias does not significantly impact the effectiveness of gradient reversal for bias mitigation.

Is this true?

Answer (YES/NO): NO